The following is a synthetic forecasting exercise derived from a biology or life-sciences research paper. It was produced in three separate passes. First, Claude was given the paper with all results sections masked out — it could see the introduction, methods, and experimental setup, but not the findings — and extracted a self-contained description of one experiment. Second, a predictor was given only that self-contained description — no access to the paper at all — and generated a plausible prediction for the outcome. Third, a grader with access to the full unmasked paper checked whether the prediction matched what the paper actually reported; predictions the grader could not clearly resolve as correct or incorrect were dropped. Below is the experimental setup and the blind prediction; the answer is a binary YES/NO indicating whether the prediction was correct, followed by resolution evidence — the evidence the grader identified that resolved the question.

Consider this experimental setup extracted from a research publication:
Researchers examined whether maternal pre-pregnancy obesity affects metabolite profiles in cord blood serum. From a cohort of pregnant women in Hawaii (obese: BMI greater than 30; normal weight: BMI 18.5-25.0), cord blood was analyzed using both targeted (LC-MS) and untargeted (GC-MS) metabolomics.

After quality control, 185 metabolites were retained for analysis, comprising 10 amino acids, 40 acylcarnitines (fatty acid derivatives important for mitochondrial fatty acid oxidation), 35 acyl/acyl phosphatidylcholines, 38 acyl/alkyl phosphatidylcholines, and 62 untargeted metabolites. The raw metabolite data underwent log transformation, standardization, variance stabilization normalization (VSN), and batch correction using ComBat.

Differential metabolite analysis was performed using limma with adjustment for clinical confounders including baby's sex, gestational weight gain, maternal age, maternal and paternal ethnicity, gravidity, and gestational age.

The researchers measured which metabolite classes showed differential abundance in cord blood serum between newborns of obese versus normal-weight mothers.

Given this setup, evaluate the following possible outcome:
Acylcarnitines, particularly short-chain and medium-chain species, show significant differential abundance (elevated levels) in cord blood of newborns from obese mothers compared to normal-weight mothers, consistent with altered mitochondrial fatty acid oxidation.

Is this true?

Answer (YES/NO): NO